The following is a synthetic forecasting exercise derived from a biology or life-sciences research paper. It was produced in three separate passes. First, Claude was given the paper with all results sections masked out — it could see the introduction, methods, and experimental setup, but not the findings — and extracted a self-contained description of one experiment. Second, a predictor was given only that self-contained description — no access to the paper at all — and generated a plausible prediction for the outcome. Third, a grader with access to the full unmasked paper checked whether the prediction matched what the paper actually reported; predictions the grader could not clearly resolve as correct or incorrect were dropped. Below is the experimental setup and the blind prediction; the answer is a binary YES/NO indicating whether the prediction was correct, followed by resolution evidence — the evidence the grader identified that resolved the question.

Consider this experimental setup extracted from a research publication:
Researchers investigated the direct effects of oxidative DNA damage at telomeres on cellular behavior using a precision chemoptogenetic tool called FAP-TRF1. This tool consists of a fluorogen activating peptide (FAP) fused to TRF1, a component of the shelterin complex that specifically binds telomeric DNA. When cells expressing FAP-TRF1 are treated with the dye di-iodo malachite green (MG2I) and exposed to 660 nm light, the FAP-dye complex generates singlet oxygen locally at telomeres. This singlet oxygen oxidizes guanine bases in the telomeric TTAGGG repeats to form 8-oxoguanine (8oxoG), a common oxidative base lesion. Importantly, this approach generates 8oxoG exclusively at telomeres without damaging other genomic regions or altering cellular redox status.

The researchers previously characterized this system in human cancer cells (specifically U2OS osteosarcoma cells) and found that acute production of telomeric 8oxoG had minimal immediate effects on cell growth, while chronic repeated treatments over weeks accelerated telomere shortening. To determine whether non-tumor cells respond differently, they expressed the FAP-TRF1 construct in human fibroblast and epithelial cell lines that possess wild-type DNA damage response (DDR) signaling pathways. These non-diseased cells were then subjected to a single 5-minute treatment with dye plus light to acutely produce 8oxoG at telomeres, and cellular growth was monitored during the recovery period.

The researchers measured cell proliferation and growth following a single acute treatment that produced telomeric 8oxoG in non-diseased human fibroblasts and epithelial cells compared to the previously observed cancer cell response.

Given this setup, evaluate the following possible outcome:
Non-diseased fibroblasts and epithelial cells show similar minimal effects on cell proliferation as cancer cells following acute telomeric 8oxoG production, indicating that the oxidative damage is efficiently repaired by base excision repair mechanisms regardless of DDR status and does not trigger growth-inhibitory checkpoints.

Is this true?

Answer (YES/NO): NO